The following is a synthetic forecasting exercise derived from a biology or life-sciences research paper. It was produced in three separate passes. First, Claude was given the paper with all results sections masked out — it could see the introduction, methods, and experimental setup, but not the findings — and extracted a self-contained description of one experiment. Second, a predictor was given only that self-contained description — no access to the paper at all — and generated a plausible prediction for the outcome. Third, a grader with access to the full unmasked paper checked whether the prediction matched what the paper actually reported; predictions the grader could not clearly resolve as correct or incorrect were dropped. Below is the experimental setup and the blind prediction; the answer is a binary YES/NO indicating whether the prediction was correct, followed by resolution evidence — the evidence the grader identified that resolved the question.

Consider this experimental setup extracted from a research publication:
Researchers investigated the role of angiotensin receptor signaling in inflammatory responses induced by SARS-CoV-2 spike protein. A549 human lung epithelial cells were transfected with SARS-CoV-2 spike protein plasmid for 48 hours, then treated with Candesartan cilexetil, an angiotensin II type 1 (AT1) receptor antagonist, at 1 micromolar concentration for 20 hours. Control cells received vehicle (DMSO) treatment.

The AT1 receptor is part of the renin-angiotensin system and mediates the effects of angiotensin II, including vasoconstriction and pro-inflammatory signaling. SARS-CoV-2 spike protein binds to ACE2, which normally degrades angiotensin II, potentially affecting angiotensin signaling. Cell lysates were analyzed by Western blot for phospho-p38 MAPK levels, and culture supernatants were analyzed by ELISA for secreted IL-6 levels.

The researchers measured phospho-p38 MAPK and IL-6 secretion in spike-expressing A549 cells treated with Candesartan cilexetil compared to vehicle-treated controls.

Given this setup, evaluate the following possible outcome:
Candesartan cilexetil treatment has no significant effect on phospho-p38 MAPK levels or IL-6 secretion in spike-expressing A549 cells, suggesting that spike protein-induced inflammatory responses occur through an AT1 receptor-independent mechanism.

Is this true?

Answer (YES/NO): NO